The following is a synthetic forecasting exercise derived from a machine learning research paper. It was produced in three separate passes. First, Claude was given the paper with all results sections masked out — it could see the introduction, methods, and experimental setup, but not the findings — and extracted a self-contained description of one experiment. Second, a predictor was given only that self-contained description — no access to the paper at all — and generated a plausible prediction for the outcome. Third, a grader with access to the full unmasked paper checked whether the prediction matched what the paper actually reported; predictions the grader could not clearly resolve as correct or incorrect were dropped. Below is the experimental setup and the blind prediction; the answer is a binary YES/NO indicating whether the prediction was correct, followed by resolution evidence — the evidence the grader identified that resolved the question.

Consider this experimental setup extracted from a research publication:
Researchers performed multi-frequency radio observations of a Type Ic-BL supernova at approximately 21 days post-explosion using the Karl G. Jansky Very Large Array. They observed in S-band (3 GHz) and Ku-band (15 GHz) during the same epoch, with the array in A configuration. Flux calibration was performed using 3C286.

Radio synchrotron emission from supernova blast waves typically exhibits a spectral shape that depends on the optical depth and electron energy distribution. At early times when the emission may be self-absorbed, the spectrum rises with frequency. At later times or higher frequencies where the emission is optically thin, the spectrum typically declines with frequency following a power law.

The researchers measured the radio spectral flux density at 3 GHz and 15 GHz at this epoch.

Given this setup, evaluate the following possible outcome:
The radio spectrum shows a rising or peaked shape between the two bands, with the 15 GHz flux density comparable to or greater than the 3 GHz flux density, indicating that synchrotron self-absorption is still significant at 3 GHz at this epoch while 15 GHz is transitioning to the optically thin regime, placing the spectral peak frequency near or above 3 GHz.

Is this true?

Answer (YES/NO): NO